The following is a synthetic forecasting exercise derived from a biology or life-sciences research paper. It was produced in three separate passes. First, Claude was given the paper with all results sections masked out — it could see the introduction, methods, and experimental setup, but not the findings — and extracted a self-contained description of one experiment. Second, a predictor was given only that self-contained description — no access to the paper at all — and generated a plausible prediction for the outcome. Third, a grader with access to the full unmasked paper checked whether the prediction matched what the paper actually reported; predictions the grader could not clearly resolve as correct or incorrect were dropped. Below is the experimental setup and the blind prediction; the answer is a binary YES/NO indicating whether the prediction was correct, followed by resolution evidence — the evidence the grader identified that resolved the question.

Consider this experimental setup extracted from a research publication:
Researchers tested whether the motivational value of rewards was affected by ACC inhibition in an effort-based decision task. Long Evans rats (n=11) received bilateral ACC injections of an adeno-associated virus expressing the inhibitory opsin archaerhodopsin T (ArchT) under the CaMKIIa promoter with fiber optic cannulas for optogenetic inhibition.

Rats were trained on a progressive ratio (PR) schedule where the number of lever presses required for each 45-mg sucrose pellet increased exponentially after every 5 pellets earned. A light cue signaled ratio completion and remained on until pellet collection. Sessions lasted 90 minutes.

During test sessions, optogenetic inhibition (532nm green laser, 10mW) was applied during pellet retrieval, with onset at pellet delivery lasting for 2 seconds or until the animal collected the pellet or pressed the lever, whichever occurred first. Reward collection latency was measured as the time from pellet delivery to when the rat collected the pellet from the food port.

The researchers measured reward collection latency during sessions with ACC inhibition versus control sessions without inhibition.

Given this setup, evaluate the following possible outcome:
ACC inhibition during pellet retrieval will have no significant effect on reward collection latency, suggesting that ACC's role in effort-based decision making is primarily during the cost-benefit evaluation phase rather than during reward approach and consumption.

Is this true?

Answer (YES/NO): YES